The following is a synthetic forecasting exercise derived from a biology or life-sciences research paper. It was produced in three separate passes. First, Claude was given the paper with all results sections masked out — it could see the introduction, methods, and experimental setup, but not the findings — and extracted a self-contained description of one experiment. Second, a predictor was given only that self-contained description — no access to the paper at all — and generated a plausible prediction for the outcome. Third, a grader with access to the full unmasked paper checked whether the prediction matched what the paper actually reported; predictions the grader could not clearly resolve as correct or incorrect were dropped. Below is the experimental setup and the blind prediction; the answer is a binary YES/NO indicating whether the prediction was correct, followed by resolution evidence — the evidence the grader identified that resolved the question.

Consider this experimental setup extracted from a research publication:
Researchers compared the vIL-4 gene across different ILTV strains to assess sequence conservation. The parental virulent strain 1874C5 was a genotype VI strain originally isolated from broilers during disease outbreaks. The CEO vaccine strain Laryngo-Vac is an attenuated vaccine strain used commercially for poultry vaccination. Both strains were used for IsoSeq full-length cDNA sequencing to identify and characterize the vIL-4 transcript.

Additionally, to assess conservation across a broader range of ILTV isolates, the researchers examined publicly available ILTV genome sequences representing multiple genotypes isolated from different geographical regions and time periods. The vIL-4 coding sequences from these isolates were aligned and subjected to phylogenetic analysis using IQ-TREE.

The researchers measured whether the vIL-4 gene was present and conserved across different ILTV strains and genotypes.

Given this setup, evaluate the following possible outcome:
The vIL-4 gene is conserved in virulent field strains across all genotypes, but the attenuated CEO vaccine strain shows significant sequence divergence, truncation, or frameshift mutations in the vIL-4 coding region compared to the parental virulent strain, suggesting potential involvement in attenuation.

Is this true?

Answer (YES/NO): NO